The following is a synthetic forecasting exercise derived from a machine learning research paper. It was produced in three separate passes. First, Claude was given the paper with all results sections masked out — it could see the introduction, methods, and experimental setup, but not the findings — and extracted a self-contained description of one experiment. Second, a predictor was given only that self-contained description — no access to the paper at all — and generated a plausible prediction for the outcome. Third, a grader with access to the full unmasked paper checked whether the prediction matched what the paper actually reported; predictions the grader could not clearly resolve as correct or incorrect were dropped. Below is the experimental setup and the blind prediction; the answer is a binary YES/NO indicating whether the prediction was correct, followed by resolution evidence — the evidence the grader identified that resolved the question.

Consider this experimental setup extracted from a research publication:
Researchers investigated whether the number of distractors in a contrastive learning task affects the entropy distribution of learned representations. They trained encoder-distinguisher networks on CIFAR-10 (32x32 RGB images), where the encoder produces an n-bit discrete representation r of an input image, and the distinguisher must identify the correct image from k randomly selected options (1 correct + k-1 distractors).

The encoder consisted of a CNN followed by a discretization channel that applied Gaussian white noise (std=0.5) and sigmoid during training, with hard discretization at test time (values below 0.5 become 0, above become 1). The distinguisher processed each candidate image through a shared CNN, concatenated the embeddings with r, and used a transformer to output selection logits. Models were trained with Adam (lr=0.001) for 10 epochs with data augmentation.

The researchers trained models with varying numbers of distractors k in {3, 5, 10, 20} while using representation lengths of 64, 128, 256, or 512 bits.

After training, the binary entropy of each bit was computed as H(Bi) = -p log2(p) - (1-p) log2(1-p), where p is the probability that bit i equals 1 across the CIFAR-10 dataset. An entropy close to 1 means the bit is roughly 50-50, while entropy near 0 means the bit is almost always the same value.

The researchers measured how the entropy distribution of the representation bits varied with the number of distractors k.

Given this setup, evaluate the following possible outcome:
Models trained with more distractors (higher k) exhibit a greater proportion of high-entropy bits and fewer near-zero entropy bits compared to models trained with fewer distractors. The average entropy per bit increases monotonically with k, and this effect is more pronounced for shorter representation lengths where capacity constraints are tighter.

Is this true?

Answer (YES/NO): NO